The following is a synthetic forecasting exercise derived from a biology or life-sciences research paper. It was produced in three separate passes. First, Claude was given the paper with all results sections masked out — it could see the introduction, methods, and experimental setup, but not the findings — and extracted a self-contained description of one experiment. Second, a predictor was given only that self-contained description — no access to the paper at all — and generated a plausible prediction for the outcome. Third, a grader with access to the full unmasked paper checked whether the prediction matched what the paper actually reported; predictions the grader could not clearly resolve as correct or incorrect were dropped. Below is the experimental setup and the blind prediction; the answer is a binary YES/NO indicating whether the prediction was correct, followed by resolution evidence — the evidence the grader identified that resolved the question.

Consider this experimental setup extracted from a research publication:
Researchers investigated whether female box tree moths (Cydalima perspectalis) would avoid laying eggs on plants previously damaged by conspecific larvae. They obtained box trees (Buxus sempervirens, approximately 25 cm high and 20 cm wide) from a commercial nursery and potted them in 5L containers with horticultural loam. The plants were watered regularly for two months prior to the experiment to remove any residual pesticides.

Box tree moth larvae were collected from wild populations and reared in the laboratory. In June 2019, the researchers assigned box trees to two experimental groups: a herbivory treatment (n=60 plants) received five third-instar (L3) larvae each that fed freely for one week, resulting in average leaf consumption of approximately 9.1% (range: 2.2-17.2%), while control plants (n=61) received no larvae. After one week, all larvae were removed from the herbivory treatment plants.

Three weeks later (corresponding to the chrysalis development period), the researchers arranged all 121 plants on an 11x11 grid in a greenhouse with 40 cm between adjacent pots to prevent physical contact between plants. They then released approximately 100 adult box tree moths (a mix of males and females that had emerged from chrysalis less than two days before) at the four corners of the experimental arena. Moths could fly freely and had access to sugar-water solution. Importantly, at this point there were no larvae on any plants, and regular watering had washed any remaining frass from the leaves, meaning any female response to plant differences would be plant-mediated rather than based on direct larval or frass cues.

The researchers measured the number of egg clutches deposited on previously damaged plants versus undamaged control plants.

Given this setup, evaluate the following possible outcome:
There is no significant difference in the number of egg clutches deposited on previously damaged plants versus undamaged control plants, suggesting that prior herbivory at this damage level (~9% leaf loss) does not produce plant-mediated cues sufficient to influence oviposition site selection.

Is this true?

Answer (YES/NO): YES